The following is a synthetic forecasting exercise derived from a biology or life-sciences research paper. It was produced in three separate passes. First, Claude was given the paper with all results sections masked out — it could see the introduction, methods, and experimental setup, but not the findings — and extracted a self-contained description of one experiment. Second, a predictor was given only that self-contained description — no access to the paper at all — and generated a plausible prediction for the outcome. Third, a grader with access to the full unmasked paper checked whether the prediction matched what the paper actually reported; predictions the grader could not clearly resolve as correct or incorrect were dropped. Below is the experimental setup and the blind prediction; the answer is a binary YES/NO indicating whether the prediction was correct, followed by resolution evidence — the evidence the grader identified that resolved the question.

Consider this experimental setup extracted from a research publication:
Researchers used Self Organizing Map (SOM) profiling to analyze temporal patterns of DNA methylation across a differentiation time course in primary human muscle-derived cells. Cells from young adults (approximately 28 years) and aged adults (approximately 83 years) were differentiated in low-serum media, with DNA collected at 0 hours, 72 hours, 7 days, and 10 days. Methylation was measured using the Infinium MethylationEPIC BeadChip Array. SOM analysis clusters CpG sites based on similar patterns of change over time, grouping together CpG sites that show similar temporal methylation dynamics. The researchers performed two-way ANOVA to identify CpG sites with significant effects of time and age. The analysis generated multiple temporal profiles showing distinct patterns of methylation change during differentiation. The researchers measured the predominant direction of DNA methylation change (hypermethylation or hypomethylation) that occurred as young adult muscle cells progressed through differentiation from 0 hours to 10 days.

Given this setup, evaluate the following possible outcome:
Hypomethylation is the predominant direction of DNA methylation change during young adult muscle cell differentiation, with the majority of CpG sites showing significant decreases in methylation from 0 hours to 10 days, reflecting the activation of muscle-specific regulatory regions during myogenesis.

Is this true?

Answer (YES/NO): NO